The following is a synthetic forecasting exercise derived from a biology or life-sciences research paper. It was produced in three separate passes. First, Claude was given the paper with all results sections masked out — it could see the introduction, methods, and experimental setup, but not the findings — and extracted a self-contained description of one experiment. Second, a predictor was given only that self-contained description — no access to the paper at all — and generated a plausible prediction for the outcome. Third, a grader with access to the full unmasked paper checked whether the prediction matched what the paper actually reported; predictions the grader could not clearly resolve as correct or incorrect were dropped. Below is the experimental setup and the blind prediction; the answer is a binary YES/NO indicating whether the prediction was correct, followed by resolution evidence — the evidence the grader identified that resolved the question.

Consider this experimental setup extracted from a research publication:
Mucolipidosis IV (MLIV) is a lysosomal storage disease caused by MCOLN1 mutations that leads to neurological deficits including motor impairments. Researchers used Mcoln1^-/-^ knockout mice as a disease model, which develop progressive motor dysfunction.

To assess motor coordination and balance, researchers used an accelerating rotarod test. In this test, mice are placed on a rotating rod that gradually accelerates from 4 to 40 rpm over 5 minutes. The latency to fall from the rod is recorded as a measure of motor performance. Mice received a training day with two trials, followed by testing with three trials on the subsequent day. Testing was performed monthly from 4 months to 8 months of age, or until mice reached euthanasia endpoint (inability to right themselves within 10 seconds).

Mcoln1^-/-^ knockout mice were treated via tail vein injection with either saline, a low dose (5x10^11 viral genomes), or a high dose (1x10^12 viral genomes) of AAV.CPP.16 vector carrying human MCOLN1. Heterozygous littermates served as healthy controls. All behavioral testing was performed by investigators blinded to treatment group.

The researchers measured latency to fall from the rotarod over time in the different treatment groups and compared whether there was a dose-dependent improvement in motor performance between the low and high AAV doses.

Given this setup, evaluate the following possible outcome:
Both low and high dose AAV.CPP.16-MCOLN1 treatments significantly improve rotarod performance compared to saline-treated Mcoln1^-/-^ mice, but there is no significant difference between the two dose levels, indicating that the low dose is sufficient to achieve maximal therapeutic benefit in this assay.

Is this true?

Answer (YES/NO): NO